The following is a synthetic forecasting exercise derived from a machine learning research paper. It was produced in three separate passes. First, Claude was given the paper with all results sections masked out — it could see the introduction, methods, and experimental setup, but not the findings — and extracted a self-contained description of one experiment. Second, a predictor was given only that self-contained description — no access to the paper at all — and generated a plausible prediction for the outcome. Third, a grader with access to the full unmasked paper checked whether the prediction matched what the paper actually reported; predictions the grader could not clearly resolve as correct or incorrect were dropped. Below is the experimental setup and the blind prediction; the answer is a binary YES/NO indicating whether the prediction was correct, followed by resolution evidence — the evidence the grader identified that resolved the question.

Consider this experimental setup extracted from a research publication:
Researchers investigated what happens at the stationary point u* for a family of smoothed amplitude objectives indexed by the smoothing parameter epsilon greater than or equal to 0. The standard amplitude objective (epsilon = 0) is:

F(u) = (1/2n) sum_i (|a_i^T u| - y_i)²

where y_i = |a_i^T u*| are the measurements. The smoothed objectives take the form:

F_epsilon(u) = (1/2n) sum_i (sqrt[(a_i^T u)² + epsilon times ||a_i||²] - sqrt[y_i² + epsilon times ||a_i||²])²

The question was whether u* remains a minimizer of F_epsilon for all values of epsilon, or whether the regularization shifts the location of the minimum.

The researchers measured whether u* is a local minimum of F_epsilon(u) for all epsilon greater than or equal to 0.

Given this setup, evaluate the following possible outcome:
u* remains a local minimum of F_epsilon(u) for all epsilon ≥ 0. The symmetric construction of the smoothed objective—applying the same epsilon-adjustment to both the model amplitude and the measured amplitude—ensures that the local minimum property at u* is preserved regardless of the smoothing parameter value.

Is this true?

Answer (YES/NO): YES